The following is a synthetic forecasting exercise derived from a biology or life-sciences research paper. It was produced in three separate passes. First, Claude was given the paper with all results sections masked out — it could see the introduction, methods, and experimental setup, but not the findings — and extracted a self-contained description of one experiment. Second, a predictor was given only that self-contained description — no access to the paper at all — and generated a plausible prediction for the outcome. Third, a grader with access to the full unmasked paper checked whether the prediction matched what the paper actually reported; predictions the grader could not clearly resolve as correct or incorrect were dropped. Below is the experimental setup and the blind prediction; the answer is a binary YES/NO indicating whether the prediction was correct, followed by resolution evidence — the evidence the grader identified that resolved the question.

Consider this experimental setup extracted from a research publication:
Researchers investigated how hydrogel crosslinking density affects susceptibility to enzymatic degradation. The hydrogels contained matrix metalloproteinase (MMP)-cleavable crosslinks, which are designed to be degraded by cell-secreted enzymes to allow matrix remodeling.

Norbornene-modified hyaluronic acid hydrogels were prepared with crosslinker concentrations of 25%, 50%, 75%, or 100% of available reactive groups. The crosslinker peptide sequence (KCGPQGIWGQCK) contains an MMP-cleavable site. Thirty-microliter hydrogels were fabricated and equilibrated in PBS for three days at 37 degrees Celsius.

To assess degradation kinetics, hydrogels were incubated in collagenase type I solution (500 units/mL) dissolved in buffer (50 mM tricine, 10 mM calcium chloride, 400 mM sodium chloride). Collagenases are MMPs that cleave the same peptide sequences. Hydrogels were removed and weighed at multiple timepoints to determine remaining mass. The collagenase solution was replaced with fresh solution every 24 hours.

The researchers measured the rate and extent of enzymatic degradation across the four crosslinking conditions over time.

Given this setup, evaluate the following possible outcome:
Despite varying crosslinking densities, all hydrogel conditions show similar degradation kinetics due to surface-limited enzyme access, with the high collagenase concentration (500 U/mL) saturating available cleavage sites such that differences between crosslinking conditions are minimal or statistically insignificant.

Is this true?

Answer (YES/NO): NO